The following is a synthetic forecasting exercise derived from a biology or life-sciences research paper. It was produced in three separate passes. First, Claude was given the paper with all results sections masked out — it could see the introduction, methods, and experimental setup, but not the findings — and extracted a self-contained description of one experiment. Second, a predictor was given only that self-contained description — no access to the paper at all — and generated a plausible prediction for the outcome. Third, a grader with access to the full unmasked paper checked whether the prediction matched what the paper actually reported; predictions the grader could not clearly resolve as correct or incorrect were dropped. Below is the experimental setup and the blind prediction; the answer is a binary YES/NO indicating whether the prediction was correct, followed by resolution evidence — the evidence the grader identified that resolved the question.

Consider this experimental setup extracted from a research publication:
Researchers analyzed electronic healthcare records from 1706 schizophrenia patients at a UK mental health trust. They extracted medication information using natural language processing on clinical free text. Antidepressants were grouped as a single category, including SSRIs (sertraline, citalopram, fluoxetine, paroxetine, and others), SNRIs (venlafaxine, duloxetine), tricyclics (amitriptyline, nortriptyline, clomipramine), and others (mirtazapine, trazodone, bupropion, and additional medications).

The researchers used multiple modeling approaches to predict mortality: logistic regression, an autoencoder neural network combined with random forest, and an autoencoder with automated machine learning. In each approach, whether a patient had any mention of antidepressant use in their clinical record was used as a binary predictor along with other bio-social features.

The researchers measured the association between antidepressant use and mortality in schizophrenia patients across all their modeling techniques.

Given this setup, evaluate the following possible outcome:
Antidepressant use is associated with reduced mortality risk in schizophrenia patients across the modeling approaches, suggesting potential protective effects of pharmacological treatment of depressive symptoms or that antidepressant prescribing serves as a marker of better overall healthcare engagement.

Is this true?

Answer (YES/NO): YES